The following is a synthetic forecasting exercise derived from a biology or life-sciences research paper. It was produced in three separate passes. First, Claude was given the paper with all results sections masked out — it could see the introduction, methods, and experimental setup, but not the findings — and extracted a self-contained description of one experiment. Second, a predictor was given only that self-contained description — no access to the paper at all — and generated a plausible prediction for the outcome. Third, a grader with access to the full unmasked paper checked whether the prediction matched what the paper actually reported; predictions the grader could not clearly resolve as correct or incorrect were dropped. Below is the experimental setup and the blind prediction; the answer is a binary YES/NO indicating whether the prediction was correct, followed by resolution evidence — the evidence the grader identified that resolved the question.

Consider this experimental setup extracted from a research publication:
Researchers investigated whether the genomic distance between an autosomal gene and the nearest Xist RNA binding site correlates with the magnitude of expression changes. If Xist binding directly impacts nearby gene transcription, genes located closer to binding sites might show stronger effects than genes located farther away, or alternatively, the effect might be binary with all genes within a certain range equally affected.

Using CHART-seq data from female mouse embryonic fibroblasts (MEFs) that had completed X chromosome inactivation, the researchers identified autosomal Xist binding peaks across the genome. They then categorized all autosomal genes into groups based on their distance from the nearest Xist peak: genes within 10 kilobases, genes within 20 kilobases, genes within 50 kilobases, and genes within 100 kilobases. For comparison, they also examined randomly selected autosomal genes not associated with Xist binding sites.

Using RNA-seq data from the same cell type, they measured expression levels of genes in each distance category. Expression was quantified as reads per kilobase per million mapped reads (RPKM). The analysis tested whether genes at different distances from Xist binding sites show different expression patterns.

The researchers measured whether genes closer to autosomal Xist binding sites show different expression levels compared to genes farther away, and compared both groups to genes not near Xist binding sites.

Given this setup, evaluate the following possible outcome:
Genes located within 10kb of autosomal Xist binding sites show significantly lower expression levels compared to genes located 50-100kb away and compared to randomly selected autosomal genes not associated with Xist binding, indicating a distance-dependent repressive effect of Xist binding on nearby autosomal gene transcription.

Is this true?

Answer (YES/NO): NO